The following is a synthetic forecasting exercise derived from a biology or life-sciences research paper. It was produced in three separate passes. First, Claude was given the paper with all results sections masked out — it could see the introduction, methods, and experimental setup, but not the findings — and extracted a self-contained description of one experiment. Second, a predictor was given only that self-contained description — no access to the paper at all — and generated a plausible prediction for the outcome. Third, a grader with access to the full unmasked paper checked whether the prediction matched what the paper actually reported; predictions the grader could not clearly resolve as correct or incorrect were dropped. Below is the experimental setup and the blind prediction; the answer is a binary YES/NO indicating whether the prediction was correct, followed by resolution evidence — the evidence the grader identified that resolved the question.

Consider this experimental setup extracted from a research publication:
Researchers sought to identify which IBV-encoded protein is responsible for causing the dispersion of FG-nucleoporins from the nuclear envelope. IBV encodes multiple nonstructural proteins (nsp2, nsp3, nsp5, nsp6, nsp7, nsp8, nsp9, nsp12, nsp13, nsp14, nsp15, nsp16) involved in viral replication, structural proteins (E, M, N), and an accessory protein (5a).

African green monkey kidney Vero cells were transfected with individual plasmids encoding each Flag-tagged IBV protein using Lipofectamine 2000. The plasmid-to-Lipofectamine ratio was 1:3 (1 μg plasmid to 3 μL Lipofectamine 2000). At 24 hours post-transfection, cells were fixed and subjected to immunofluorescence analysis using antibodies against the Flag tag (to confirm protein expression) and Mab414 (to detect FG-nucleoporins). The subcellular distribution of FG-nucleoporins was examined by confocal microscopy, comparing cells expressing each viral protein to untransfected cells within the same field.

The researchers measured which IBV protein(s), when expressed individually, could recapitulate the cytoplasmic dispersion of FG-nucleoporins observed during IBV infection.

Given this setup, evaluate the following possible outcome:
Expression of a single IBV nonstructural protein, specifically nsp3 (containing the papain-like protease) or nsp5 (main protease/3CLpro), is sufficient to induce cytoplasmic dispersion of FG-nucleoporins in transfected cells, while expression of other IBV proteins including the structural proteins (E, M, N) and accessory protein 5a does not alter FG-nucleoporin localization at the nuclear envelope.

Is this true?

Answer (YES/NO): NO